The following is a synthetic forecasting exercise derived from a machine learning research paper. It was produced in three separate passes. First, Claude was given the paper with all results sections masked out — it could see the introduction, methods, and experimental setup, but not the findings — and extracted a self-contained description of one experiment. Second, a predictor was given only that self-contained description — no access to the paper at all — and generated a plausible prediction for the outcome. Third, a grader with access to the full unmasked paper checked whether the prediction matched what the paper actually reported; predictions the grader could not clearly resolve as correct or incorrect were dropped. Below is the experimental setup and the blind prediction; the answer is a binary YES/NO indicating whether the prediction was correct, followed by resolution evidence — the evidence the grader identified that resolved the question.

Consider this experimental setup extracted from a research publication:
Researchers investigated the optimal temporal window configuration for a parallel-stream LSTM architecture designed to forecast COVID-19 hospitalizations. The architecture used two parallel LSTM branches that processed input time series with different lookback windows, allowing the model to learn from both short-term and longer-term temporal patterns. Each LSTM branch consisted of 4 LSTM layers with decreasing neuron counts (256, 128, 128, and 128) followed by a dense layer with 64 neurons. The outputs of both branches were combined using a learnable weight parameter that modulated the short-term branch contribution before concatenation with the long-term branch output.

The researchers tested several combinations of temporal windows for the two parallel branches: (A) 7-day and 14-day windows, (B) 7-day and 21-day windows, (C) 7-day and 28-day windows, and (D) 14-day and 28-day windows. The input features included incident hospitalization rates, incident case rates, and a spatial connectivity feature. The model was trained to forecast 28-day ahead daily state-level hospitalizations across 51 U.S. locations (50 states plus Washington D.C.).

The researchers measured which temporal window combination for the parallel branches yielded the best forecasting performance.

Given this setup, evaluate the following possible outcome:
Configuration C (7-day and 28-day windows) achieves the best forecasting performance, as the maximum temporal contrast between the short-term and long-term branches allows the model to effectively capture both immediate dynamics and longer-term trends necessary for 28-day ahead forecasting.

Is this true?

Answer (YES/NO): YES